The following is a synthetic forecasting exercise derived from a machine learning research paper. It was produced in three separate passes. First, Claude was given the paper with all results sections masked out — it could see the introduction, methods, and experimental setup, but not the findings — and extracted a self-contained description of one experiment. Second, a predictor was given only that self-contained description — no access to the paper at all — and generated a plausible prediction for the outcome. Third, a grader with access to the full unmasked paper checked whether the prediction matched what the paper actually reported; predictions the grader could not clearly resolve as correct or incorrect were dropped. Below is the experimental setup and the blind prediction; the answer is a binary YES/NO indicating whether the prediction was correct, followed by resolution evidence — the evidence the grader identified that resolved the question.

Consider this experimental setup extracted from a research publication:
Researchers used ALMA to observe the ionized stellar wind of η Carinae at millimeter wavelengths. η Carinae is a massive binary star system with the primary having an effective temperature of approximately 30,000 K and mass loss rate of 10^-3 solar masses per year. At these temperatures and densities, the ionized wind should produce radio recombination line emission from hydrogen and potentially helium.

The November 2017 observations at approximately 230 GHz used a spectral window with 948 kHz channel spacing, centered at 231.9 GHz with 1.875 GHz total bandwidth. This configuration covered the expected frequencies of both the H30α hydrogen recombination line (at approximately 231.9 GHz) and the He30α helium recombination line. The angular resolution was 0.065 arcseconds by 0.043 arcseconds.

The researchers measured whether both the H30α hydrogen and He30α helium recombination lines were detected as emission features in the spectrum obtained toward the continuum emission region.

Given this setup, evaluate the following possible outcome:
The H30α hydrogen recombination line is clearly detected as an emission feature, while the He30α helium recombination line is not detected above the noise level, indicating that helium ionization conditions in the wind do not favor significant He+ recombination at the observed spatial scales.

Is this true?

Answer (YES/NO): NO